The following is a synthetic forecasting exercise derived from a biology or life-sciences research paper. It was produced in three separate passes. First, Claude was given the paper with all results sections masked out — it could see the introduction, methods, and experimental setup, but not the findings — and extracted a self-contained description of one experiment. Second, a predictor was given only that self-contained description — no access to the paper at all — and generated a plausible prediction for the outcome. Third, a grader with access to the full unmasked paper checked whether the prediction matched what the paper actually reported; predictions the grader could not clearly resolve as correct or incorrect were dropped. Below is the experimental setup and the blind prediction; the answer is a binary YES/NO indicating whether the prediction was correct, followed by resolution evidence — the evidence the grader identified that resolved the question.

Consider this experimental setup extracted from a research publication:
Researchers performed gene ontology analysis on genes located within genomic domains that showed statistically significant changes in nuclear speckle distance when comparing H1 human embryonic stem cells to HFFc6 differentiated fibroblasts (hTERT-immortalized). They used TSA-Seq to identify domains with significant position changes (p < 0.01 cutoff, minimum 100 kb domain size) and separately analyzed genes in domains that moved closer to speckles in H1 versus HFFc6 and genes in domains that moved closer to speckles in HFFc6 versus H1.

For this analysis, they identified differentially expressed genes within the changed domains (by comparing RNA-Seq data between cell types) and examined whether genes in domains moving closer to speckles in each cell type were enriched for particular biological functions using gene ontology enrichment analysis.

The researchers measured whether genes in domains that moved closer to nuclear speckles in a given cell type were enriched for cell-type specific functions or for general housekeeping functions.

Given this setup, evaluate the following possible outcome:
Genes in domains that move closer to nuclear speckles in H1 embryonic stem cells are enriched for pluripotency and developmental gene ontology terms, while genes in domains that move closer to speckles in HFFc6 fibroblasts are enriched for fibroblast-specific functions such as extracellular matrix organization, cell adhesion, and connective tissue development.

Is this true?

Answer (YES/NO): NO